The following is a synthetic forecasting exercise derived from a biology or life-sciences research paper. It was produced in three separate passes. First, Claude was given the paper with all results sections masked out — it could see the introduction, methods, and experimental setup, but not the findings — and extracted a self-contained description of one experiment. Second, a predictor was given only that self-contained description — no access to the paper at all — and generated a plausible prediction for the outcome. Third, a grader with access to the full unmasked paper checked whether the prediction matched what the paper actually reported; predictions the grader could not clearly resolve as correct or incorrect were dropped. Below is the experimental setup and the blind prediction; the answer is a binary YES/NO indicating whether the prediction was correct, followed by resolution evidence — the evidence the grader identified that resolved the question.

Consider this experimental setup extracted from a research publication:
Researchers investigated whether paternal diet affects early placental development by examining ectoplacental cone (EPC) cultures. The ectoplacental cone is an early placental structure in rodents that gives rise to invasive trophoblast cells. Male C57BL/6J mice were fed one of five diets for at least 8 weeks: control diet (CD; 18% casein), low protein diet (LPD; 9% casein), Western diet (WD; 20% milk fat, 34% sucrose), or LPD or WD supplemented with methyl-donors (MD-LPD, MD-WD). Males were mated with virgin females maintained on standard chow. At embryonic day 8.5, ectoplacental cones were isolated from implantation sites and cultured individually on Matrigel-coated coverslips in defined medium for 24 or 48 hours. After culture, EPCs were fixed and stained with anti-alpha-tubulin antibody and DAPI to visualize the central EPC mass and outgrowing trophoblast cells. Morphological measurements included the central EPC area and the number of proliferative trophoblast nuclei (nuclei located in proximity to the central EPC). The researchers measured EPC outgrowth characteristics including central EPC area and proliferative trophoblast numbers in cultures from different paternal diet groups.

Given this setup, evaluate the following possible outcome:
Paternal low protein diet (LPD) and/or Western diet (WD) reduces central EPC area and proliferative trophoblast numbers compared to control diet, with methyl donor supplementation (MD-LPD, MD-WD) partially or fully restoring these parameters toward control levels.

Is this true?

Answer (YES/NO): NO